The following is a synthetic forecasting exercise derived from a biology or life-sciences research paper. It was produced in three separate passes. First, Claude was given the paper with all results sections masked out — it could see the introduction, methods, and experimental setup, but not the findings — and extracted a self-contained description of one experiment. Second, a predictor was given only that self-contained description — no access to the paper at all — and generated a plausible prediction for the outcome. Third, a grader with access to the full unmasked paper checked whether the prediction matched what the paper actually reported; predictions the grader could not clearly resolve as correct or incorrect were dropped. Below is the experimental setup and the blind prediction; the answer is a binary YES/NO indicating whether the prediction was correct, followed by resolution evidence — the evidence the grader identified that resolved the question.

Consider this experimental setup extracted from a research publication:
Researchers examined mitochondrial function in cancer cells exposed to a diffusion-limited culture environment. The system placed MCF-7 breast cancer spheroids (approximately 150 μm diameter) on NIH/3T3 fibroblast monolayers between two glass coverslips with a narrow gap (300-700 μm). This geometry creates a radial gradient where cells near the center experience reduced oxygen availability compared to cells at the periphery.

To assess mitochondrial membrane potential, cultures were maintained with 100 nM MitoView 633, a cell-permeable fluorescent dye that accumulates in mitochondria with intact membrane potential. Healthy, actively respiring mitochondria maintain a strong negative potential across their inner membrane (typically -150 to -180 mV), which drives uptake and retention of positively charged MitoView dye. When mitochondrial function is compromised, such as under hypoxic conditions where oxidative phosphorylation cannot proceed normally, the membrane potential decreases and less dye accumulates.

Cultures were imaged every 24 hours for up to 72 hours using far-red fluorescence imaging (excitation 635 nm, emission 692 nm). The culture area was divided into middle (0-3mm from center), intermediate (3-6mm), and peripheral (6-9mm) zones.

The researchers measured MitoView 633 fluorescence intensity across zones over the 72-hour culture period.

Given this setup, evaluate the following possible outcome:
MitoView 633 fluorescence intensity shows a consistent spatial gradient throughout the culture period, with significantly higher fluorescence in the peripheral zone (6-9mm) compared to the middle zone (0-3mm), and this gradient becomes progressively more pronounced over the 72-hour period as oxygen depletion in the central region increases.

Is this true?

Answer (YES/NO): NO